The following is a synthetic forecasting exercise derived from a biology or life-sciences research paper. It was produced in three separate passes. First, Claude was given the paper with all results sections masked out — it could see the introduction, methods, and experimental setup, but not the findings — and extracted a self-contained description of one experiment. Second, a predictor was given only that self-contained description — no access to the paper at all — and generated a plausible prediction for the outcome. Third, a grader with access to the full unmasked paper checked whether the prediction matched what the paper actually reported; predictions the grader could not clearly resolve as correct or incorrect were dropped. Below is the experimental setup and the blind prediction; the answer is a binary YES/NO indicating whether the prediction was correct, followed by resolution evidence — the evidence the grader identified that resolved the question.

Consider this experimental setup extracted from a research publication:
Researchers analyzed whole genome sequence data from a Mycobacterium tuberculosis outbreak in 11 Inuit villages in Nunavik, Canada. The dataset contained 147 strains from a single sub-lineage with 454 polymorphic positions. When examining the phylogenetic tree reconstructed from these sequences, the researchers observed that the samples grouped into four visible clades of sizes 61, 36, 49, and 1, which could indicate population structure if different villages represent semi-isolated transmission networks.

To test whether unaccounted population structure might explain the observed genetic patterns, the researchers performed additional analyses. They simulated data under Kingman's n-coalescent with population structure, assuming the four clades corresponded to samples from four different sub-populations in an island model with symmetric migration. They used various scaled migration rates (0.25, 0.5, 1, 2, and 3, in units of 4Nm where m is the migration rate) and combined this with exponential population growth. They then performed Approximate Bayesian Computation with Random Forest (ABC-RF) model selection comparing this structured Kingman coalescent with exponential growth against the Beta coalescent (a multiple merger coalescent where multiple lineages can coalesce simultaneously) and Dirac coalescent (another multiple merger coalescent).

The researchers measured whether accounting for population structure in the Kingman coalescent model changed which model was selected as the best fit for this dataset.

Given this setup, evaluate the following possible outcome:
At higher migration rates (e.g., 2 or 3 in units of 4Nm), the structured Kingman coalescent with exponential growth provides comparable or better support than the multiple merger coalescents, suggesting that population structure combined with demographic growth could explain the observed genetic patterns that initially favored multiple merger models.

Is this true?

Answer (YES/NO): NO